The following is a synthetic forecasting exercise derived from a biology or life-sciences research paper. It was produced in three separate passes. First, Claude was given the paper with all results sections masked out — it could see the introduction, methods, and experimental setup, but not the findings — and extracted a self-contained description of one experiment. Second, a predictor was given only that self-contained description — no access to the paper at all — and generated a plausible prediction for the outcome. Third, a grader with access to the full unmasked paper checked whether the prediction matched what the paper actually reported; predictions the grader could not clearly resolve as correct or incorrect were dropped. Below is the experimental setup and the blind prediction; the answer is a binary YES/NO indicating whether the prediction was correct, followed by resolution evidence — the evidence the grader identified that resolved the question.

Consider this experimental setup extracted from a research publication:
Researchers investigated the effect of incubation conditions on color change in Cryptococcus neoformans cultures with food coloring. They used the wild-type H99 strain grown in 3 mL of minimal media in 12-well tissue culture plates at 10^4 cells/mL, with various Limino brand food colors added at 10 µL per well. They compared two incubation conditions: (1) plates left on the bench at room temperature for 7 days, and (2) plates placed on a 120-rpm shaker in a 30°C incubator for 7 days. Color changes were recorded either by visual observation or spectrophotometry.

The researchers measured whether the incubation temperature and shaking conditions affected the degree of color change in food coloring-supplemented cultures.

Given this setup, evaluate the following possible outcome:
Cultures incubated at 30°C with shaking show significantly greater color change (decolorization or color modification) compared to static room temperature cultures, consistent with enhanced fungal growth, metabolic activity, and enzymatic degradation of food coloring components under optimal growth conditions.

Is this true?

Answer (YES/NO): YES